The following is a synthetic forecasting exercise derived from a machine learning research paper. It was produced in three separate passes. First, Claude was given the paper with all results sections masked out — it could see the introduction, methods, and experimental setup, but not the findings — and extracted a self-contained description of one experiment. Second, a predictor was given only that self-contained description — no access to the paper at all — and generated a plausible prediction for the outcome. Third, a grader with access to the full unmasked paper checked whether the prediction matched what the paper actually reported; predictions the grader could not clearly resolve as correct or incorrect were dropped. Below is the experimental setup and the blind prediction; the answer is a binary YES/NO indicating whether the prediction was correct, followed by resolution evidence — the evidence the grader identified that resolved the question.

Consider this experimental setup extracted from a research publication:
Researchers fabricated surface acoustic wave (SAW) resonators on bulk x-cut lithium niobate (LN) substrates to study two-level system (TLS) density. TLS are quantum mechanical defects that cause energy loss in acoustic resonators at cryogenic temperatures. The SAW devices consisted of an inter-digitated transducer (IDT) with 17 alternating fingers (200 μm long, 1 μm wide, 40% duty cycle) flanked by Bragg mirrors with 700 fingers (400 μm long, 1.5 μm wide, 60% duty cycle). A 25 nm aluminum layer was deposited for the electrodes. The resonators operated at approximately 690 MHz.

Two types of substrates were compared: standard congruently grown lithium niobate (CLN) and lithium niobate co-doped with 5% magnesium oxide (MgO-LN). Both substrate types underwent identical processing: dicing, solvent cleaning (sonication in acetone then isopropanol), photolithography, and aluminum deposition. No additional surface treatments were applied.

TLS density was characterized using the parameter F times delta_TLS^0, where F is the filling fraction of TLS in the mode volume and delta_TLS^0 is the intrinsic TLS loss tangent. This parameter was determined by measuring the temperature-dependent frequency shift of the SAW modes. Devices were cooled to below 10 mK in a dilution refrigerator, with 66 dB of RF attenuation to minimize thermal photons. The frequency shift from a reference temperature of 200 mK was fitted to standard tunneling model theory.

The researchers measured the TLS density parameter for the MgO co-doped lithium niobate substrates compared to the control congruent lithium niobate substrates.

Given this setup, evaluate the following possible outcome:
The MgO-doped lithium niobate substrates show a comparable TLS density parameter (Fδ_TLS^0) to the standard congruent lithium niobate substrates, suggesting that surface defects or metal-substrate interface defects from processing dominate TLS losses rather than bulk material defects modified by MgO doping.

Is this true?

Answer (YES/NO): NO